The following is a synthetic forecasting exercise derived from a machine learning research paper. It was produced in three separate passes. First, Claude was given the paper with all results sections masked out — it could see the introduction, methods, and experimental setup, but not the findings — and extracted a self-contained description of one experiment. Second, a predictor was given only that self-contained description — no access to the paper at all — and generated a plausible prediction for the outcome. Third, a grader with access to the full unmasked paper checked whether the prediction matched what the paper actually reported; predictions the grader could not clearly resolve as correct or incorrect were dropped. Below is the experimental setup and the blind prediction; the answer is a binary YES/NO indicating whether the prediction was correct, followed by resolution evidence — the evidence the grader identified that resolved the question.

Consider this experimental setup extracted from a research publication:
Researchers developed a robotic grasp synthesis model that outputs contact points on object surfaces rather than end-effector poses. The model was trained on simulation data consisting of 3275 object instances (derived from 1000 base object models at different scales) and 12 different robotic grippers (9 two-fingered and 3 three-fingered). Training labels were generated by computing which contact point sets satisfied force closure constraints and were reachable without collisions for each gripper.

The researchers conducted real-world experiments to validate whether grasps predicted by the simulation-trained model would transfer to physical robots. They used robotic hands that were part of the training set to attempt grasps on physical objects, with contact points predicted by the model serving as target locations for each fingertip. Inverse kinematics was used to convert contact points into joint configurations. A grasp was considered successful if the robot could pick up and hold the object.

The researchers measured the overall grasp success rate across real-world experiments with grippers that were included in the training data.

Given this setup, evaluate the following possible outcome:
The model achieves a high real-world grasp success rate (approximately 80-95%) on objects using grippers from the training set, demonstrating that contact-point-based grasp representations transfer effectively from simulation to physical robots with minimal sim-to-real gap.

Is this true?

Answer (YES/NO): YES